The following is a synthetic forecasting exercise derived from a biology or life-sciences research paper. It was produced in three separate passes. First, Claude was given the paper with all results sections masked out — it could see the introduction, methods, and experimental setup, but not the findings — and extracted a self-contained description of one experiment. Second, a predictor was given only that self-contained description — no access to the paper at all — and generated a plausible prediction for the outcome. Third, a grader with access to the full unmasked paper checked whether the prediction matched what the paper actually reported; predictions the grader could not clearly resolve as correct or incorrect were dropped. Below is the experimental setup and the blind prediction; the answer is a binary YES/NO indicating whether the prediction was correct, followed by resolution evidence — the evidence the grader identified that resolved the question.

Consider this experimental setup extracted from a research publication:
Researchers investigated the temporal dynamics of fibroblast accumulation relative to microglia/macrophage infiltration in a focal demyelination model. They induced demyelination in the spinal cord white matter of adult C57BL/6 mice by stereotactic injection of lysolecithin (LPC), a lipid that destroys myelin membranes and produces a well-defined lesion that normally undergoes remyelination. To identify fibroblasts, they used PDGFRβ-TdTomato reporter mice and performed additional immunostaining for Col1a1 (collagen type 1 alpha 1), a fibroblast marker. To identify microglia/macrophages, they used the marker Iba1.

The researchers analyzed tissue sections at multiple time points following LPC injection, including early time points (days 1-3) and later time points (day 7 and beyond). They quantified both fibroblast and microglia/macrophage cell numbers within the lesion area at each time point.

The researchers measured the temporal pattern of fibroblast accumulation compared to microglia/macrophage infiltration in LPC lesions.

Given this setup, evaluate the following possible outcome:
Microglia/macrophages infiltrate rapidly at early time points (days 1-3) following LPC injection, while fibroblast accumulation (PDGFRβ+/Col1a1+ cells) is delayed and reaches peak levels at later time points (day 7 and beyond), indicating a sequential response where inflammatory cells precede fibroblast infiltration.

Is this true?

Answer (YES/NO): YES